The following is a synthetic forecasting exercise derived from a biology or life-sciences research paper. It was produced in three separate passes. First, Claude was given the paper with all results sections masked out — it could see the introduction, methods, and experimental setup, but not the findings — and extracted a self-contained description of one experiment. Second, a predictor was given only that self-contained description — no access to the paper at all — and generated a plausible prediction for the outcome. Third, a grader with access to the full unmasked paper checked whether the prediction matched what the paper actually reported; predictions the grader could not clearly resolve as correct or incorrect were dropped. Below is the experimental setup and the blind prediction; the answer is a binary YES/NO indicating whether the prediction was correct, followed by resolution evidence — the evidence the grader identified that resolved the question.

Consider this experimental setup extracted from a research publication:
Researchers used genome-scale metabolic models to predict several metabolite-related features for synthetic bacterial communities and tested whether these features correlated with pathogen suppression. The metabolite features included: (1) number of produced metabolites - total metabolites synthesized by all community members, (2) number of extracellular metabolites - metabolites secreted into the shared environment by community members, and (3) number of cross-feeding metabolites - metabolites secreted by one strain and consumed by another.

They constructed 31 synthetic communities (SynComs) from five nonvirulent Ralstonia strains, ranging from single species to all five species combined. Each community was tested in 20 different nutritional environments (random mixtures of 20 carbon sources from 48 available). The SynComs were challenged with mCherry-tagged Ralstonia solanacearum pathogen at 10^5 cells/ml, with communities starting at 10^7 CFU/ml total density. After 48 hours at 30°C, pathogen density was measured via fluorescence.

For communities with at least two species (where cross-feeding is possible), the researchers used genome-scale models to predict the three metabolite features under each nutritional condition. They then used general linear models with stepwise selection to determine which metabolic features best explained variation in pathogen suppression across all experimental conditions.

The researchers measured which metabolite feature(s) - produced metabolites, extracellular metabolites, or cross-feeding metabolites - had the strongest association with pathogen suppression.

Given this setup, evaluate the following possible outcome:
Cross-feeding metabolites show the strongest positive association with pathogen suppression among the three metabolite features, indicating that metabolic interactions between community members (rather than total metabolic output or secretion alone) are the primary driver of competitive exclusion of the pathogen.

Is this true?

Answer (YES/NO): YES